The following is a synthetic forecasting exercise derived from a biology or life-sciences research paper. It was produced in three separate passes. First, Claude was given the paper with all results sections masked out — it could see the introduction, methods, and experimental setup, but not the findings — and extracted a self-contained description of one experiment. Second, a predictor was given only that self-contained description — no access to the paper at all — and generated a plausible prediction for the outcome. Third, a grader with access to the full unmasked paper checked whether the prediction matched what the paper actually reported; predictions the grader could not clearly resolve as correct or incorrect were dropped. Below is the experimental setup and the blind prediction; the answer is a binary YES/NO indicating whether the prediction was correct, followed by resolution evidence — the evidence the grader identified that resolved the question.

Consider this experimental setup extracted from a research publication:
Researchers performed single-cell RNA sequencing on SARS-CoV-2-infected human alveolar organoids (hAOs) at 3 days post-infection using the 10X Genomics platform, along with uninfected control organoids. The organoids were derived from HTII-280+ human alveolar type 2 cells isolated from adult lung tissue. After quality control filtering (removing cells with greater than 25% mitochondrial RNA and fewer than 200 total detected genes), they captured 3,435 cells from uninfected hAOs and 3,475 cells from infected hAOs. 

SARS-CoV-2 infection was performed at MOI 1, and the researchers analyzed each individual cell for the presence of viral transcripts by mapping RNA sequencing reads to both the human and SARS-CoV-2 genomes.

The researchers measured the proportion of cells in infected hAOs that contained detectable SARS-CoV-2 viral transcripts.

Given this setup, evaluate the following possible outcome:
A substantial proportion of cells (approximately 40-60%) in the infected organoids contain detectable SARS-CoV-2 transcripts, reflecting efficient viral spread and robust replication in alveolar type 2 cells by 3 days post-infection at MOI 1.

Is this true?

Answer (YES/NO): NO